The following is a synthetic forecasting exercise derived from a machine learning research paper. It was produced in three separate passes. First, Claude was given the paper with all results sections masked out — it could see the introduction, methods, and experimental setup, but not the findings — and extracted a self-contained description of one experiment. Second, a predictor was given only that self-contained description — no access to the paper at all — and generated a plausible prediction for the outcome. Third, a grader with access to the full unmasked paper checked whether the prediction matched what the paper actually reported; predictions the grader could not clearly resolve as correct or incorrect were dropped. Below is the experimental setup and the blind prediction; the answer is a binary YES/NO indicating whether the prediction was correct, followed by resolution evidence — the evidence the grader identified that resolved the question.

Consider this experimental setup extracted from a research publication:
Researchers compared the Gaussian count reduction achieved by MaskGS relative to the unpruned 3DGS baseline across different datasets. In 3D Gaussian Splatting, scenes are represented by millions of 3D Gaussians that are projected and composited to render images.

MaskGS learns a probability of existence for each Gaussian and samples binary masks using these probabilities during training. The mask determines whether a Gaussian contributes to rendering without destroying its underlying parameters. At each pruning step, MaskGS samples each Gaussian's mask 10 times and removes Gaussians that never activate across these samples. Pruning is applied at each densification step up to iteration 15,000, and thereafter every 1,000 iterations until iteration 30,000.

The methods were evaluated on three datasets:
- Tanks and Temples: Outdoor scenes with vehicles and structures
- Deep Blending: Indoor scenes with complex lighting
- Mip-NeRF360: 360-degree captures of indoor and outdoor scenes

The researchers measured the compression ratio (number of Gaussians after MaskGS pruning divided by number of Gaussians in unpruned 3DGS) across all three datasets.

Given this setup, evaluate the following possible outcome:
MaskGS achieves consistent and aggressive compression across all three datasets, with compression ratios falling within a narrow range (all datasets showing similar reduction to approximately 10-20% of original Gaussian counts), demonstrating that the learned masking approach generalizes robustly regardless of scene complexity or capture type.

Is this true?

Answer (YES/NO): NO